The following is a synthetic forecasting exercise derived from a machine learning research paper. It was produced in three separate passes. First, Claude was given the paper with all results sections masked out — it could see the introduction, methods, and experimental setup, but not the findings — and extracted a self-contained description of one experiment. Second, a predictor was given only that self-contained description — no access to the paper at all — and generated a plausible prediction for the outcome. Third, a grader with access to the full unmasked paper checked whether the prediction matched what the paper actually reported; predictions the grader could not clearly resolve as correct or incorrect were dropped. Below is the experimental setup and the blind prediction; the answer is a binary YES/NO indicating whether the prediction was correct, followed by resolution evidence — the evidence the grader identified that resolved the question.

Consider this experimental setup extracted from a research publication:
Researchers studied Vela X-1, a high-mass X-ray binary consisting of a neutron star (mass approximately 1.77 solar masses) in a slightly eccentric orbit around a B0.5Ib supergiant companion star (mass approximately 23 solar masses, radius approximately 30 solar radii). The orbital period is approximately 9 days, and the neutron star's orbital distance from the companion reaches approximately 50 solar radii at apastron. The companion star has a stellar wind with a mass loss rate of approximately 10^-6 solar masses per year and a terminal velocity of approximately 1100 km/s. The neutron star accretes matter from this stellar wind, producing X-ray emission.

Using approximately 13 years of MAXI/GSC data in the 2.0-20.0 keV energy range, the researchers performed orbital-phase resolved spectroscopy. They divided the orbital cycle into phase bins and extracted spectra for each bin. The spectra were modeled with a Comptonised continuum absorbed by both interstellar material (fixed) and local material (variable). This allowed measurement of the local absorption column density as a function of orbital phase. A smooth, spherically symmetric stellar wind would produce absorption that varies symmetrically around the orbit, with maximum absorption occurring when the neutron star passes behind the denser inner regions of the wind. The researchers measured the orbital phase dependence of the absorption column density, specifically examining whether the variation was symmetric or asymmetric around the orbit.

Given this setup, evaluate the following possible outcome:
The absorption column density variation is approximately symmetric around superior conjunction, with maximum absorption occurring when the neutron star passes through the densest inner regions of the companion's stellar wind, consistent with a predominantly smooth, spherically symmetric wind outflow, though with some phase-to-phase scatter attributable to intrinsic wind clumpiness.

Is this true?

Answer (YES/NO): NO